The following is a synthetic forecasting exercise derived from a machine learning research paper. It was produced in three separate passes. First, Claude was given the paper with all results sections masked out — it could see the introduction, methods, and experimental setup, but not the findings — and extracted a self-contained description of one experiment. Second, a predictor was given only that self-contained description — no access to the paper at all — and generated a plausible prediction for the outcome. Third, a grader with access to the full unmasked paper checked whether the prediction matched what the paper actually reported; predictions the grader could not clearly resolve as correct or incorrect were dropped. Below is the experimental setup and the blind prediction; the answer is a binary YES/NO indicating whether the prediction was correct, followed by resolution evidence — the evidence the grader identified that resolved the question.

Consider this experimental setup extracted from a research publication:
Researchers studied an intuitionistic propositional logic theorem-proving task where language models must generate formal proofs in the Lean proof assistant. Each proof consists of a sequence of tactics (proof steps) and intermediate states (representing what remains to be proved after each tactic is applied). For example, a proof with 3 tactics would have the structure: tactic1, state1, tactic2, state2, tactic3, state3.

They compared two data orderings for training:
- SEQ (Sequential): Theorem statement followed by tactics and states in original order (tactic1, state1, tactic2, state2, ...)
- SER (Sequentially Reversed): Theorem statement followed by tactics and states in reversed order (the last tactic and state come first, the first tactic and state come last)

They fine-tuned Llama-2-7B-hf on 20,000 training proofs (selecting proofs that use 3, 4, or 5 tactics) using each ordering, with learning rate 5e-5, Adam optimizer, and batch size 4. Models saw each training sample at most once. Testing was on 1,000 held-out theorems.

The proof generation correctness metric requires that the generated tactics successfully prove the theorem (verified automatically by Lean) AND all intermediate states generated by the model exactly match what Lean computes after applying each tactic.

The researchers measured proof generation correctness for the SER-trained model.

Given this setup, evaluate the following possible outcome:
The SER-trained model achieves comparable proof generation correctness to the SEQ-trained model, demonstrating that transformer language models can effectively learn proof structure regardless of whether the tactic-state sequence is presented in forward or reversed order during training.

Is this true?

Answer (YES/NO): NO